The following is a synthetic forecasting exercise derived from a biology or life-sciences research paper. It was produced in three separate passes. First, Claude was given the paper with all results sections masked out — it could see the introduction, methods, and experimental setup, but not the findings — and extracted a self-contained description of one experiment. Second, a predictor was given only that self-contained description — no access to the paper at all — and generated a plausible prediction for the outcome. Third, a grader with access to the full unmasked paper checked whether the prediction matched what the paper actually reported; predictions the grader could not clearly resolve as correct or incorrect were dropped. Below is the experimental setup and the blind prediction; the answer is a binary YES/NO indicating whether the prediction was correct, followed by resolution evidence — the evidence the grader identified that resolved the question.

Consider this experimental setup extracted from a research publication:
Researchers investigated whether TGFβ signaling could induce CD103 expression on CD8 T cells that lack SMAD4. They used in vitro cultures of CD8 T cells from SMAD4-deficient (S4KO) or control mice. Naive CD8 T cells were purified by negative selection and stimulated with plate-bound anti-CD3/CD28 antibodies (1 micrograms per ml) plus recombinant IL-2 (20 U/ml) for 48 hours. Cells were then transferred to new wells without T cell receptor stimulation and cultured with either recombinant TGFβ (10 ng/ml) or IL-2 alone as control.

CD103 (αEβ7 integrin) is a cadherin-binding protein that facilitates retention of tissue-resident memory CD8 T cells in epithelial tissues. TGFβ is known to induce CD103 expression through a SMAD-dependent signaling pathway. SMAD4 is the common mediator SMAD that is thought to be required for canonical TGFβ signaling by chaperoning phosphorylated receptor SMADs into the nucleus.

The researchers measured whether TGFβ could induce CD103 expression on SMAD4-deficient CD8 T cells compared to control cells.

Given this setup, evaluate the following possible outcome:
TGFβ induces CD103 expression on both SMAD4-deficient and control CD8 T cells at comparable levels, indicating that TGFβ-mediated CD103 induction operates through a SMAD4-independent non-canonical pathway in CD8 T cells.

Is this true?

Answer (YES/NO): NO